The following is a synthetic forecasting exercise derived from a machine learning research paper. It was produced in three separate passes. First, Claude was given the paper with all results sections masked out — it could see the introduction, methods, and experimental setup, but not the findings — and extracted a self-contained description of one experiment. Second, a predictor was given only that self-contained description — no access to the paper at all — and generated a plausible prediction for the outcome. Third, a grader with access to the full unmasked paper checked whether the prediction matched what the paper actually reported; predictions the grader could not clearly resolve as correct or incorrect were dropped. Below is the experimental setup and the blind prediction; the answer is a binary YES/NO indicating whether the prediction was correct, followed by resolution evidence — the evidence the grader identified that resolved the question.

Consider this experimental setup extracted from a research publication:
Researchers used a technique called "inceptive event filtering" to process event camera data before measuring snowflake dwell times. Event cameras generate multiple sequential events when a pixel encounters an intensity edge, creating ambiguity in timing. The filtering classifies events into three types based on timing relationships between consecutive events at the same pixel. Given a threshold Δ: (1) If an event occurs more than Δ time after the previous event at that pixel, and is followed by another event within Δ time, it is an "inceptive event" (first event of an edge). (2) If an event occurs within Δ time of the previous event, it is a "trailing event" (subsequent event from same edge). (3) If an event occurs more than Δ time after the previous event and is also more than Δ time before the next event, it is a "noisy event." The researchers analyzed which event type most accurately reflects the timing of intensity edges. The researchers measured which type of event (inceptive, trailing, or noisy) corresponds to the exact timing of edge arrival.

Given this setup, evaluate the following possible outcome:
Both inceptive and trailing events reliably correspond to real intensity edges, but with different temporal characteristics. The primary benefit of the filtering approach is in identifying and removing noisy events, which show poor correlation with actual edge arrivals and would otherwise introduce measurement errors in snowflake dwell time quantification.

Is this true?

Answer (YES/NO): NO